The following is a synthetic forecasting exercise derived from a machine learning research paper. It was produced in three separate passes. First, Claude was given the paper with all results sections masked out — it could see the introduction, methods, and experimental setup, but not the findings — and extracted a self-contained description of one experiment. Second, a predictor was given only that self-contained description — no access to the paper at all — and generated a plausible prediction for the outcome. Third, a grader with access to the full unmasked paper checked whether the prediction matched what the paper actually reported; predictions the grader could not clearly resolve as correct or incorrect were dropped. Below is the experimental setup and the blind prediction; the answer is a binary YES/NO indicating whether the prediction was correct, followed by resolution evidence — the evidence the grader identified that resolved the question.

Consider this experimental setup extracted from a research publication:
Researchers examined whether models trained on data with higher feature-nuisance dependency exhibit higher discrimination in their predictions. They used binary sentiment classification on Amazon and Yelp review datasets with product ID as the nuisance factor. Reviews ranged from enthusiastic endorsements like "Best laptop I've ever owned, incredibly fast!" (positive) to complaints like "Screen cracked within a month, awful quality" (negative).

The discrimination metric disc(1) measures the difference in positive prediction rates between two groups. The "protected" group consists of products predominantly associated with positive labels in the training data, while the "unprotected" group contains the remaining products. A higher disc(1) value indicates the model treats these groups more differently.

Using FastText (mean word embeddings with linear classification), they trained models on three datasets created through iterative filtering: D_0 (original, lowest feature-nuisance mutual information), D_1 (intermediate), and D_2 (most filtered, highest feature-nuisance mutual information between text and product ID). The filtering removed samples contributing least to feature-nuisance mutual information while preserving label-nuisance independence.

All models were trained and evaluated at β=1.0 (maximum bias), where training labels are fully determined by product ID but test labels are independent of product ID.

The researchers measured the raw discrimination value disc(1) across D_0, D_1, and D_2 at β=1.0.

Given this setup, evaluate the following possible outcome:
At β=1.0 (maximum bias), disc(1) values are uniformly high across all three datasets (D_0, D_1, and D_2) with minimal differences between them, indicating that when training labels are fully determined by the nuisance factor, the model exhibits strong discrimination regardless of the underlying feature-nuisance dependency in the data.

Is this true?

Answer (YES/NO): NO